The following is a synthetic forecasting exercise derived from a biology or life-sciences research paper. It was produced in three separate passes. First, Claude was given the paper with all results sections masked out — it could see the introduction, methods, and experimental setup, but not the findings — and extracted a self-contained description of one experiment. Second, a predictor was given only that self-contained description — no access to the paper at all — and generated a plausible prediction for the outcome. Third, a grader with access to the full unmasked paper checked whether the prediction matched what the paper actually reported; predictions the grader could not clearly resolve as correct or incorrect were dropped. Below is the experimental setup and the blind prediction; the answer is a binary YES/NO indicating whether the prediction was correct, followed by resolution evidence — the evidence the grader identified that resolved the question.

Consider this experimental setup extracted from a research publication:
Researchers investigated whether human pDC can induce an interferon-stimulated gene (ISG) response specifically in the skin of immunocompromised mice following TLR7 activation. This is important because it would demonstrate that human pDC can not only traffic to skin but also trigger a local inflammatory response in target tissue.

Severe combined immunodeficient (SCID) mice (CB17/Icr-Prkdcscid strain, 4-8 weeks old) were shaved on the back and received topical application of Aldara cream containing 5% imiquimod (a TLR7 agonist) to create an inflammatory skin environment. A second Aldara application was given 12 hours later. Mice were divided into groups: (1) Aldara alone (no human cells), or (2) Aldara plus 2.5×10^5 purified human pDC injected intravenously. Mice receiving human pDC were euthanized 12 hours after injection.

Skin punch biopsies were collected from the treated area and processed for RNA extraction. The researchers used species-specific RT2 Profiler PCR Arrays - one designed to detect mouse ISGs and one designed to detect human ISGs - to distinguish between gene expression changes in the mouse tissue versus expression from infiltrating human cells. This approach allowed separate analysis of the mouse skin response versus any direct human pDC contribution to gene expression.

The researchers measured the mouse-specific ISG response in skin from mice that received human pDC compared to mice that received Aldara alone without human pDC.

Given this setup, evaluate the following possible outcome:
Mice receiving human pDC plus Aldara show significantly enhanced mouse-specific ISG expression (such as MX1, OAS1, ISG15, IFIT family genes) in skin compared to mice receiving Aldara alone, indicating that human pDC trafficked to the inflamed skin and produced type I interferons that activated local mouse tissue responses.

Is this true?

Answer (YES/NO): YES